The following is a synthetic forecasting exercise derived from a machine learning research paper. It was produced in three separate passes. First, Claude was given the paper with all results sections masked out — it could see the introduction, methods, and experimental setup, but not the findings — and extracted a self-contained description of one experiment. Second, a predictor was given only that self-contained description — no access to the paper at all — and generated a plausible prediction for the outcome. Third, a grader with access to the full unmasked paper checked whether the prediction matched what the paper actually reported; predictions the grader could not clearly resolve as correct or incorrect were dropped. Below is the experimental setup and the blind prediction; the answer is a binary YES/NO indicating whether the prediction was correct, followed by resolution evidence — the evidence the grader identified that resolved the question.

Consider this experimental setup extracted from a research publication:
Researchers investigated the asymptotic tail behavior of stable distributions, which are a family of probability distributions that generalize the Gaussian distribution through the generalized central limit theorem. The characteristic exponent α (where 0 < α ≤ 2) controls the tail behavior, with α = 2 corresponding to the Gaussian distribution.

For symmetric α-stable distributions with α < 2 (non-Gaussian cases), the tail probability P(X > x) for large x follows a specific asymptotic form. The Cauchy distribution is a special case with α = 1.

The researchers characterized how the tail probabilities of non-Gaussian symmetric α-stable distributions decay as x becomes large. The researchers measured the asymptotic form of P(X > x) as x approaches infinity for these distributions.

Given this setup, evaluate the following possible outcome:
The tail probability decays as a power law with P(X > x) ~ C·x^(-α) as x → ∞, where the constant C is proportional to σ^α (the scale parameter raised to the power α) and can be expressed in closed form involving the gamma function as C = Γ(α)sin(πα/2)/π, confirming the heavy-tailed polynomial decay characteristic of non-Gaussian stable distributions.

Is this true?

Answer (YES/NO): NO